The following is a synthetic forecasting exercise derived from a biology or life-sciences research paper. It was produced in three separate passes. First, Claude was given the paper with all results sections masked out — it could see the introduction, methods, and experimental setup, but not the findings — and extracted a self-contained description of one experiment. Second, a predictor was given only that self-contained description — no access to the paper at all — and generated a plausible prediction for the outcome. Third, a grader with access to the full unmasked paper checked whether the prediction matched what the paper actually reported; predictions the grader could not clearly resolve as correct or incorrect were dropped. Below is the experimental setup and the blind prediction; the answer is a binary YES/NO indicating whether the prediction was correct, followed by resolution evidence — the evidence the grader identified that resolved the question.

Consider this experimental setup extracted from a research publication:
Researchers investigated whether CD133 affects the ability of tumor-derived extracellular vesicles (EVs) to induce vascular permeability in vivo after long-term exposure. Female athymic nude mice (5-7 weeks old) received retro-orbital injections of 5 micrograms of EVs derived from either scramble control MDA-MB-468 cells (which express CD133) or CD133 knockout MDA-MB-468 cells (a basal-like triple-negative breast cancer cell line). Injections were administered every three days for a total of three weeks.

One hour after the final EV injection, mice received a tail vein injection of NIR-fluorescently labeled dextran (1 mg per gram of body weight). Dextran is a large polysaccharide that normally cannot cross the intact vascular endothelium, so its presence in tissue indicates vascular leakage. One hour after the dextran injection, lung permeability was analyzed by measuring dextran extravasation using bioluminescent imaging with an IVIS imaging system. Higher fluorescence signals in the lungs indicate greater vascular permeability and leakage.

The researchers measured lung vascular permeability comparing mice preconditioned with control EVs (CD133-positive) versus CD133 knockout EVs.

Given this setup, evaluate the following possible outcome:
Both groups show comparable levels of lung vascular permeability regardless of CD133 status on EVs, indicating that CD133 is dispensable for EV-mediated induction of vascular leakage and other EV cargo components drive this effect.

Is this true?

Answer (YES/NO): YES